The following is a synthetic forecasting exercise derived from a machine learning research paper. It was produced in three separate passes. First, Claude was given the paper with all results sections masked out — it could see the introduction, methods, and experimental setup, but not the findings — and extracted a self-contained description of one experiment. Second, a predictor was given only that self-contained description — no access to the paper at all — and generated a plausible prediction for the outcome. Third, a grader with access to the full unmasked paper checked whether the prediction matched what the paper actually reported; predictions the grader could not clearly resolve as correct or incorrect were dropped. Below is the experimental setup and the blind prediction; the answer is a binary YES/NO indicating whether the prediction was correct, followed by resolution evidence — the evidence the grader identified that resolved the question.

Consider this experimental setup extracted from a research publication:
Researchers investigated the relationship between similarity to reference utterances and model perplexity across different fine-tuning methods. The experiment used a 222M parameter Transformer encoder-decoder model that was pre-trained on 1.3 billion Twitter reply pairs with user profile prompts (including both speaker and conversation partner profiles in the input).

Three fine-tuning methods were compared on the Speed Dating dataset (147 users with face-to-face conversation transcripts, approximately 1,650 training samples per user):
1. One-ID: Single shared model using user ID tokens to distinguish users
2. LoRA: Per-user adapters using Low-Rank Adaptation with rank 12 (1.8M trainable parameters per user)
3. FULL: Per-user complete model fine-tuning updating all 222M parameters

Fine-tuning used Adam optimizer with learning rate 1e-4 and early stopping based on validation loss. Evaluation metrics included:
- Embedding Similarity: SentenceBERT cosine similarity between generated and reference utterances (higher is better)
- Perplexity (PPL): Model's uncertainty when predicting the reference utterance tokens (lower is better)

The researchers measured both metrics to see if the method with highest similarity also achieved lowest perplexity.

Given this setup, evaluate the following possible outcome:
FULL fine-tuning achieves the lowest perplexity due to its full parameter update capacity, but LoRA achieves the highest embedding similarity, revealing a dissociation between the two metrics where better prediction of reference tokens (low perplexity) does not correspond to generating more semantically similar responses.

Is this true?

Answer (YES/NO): NO